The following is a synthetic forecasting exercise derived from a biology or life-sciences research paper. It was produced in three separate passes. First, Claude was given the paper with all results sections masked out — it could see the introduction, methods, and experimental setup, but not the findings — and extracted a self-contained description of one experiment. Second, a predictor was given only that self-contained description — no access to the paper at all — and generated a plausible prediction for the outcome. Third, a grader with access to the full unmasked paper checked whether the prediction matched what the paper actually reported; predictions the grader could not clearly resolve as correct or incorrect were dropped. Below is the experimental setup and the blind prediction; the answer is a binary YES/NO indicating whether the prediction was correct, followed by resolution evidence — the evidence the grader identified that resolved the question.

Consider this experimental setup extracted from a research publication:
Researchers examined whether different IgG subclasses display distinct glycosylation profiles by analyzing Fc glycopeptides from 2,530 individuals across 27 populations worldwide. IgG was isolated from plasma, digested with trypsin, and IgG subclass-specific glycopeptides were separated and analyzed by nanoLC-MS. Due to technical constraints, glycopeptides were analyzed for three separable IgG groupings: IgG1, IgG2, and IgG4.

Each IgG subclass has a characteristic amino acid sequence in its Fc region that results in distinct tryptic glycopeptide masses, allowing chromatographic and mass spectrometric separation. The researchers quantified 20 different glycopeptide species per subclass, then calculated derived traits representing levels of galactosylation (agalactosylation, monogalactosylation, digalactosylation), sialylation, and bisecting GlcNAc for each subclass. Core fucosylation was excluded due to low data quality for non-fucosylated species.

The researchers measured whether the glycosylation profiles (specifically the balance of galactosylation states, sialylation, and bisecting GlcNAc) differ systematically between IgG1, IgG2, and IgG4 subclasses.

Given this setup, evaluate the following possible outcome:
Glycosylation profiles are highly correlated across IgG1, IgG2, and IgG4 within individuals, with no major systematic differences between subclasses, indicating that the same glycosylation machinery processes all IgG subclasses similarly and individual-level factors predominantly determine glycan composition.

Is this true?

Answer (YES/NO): NO